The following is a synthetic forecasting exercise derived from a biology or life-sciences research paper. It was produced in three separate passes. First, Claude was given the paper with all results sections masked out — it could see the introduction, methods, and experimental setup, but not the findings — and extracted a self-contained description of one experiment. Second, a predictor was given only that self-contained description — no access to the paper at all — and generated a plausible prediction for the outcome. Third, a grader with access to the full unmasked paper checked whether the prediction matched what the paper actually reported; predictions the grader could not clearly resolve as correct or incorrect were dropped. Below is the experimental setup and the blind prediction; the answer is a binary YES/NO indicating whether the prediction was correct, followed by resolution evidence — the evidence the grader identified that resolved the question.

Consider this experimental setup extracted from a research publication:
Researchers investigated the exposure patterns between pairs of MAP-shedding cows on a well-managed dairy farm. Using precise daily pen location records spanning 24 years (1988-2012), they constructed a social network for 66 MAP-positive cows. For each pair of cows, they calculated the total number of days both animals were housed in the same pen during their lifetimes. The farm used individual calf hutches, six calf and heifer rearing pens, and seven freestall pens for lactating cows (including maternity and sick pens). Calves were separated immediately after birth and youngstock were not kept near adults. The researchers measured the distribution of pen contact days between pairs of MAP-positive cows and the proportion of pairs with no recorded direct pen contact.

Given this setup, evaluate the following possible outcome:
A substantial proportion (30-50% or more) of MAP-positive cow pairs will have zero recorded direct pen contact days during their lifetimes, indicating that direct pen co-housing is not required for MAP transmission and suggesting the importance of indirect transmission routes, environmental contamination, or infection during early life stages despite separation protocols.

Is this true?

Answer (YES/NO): NO